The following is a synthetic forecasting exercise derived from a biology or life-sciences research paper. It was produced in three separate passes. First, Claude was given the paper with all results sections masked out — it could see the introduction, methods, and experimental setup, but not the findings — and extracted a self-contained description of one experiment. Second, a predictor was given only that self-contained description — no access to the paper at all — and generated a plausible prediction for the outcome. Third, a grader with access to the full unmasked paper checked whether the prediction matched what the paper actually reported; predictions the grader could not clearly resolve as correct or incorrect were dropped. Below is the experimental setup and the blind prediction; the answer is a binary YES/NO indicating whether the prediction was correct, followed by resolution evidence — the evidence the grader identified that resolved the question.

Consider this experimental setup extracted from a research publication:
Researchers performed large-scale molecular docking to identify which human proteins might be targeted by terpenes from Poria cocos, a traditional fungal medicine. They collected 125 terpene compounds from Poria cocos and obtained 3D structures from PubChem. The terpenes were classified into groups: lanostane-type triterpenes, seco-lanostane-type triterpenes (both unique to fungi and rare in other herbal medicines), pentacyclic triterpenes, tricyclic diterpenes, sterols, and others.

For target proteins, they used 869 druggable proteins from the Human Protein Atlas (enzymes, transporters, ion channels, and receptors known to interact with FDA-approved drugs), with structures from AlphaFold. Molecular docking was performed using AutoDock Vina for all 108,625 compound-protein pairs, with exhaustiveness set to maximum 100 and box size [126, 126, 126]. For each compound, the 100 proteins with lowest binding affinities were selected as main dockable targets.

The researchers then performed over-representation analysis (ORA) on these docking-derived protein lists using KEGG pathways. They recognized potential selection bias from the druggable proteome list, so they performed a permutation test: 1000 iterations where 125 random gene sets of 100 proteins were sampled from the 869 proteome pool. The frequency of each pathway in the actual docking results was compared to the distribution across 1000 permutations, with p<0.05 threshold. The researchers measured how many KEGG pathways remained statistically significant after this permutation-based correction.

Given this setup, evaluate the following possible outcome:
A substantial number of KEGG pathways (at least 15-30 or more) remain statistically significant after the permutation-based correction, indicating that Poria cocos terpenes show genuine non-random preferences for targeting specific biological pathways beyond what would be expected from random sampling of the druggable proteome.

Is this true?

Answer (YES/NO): YES